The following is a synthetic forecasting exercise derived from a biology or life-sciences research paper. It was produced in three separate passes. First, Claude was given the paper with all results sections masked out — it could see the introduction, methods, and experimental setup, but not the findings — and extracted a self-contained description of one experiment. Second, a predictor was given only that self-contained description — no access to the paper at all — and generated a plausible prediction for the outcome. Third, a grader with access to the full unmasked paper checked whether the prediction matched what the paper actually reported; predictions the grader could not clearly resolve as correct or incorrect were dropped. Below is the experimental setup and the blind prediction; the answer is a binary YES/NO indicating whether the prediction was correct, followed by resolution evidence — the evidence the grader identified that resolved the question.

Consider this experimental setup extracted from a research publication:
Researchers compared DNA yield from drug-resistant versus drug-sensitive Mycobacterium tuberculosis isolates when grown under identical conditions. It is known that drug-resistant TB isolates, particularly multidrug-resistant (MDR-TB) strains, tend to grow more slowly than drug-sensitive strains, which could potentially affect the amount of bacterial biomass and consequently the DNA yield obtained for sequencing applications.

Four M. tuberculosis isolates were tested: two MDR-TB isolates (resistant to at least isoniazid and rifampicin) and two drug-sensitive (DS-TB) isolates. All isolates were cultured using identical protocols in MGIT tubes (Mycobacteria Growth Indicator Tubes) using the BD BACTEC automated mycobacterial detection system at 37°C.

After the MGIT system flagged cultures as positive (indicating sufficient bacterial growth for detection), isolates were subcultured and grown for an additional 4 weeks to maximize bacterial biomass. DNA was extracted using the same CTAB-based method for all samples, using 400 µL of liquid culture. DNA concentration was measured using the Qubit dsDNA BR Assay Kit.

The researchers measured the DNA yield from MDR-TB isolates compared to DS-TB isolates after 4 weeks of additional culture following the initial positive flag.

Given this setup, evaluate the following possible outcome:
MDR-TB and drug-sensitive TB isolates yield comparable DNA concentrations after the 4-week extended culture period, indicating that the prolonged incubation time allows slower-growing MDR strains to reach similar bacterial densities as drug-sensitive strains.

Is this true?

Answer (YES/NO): NO